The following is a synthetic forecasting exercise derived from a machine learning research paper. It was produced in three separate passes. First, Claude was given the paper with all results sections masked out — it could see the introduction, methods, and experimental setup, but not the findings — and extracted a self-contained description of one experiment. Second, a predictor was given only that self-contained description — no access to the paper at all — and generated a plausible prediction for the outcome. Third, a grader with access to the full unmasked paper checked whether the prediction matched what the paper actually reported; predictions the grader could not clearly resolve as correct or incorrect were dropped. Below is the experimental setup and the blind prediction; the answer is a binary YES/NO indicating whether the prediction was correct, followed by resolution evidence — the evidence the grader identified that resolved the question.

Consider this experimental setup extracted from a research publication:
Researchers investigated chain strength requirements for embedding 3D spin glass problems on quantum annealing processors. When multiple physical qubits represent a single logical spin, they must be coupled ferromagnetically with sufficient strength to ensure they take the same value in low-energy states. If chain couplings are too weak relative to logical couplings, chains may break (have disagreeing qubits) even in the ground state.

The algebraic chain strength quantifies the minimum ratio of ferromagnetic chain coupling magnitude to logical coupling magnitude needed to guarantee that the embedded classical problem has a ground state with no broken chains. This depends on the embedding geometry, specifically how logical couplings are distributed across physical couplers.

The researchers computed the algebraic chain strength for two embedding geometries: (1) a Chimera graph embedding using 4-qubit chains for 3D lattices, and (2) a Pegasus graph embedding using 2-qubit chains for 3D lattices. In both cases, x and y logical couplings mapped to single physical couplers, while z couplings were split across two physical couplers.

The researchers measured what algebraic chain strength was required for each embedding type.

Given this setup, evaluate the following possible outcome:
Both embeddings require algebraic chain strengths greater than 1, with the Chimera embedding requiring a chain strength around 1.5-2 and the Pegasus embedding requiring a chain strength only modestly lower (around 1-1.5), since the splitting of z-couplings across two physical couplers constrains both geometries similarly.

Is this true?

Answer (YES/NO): NO